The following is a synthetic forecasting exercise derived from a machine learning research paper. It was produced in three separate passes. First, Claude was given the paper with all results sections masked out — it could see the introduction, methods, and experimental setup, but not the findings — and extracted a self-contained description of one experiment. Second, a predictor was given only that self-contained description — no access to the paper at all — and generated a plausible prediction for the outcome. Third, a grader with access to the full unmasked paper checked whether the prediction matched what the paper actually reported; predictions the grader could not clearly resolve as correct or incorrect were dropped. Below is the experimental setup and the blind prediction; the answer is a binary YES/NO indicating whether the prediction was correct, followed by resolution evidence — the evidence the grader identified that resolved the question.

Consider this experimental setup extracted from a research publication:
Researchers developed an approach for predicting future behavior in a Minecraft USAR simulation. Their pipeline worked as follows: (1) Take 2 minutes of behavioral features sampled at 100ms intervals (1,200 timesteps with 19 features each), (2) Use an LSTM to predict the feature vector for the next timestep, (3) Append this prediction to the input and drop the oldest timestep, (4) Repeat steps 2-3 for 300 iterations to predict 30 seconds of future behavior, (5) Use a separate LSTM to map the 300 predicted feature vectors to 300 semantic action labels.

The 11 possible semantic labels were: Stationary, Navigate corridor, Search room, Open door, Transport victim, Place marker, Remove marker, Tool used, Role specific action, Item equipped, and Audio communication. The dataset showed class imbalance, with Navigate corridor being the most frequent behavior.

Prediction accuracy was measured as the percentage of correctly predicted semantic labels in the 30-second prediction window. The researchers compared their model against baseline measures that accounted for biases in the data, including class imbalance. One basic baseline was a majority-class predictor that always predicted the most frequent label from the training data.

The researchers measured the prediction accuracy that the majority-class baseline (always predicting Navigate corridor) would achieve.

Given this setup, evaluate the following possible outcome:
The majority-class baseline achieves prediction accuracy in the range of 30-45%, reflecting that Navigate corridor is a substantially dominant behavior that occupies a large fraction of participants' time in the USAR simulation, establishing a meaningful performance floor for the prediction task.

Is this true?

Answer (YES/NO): NO